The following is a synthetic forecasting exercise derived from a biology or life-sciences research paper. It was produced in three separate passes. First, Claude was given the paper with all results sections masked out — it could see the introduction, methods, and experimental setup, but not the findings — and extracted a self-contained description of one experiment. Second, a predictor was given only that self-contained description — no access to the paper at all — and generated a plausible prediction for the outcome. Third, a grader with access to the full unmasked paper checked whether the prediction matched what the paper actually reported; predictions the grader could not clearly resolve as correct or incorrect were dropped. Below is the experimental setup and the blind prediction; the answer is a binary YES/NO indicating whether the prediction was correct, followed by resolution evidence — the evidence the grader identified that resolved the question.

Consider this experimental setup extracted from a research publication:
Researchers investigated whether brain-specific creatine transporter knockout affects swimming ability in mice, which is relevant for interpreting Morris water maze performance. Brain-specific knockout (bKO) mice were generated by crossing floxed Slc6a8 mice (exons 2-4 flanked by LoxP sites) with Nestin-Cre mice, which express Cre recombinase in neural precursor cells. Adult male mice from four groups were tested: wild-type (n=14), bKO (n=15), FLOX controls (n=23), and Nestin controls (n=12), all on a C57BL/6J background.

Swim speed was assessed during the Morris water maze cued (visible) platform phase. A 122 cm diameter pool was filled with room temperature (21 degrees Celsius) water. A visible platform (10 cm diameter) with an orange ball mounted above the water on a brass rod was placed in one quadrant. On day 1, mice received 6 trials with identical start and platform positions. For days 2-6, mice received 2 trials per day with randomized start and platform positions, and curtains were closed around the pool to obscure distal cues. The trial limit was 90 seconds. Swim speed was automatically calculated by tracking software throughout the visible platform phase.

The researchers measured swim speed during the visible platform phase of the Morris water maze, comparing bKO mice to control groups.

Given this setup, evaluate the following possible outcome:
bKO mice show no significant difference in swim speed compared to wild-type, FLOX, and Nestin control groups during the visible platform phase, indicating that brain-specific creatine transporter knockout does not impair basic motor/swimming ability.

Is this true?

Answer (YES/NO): YES